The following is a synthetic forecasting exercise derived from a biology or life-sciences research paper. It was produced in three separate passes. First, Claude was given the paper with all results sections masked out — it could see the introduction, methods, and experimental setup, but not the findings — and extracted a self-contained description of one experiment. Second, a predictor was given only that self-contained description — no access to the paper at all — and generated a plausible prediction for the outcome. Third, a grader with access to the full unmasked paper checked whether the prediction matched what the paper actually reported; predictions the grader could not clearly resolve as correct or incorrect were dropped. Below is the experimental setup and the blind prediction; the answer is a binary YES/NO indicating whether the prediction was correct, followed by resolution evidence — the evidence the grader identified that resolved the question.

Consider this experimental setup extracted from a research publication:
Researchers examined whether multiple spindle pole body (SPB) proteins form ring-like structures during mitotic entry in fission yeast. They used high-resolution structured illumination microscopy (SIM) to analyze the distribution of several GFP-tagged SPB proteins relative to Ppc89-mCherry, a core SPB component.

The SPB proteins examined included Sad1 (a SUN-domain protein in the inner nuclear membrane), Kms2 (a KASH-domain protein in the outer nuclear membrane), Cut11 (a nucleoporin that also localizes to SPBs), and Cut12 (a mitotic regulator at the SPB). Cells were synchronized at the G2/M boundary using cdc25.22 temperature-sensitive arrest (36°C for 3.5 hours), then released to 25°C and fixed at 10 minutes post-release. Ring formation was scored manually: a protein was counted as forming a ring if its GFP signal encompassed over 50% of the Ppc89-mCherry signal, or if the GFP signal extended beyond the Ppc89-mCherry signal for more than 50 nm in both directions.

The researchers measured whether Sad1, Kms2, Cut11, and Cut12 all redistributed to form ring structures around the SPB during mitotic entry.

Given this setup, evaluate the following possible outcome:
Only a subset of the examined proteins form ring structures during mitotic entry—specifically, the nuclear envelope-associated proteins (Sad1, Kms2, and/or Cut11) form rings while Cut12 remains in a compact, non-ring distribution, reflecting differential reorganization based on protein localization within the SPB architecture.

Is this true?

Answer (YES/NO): NO